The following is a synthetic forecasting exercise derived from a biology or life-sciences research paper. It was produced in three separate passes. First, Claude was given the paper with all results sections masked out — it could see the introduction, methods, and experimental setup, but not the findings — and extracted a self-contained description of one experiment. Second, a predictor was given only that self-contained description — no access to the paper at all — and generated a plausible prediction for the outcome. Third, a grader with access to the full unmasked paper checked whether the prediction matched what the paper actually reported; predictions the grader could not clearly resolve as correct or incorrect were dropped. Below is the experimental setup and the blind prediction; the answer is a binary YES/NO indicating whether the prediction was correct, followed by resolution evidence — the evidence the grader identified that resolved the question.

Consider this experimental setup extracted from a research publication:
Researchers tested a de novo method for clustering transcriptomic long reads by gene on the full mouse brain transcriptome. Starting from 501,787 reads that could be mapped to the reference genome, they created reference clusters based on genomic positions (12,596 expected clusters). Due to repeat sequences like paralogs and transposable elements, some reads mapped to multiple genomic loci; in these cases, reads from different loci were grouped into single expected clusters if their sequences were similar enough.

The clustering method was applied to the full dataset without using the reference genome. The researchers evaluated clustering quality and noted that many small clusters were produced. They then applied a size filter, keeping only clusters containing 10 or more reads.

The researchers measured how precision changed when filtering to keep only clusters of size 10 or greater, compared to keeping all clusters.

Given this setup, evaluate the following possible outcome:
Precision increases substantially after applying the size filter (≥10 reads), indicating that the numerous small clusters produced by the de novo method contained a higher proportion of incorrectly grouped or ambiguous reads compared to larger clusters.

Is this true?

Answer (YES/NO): NO